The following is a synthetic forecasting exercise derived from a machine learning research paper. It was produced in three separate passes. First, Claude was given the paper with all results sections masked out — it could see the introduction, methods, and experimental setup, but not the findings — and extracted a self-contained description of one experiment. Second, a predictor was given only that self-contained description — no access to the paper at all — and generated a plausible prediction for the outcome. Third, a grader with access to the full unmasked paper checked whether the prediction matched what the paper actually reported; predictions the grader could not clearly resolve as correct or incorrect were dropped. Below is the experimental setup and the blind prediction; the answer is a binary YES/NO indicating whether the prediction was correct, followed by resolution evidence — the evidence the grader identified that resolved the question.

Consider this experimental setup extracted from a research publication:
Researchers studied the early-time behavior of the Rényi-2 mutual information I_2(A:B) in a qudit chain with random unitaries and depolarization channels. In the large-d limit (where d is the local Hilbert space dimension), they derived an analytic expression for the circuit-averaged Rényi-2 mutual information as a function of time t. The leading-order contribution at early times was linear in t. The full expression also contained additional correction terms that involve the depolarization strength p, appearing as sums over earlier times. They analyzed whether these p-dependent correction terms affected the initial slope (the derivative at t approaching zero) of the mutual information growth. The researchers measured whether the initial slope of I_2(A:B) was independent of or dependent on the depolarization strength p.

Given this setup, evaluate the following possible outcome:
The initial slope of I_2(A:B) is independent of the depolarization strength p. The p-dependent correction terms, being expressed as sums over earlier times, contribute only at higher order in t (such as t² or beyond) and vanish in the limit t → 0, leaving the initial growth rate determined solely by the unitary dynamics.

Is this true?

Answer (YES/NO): YES